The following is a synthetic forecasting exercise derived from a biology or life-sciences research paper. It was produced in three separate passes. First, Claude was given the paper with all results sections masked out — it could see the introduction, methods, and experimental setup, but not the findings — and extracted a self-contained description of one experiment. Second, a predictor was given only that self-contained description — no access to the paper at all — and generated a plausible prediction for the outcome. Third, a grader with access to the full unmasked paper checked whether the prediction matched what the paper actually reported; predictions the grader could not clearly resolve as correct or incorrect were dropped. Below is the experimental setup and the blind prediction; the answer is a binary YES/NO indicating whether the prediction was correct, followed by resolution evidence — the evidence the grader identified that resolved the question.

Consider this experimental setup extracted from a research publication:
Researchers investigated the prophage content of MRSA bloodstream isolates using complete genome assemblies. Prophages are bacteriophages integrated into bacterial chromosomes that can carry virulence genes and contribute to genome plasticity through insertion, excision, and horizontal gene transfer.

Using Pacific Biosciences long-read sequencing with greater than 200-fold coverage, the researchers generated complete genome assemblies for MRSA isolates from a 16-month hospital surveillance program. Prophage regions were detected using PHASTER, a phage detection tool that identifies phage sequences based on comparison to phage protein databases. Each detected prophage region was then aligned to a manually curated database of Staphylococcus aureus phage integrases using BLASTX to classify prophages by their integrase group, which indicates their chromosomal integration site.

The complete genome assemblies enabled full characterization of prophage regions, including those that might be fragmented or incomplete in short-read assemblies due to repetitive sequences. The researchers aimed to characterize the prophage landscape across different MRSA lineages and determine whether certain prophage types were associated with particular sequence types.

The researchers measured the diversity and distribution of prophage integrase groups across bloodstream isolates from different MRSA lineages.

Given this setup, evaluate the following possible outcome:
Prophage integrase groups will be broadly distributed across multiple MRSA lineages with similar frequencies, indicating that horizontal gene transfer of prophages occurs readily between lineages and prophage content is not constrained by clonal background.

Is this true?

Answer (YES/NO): NO